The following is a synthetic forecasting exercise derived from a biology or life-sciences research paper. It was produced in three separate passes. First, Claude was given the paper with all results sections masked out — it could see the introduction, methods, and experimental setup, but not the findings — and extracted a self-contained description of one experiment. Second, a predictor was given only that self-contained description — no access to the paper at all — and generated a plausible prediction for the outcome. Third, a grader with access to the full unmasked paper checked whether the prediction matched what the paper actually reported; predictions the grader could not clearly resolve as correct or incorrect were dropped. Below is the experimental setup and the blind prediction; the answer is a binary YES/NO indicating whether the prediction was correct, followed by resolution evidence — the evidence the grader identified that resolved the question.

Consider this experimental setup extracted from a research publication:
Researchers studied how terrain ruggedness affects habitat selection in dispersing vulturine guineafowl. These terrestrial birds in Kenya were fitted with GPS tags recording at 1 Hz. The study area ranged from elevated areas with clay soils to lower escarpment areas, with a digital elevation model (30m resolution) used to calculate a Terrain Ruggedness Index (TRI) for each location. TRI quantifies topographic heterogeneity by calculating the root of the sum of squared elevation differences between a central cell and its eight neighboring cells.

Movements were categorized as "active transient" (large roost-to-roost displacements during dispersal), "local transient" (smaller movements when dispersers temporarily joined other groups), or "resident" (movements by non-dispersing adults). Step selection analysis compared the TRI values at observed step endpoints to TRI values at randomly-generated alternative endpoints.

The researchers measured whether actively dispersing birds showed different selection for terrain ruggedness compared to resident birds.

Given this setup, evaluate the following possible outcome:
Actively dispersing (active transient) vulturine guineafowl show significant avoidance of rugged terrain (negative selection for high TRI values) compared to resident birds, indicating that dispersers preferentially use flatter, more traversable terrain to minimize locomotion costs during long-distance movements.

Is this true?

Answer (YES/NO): NO